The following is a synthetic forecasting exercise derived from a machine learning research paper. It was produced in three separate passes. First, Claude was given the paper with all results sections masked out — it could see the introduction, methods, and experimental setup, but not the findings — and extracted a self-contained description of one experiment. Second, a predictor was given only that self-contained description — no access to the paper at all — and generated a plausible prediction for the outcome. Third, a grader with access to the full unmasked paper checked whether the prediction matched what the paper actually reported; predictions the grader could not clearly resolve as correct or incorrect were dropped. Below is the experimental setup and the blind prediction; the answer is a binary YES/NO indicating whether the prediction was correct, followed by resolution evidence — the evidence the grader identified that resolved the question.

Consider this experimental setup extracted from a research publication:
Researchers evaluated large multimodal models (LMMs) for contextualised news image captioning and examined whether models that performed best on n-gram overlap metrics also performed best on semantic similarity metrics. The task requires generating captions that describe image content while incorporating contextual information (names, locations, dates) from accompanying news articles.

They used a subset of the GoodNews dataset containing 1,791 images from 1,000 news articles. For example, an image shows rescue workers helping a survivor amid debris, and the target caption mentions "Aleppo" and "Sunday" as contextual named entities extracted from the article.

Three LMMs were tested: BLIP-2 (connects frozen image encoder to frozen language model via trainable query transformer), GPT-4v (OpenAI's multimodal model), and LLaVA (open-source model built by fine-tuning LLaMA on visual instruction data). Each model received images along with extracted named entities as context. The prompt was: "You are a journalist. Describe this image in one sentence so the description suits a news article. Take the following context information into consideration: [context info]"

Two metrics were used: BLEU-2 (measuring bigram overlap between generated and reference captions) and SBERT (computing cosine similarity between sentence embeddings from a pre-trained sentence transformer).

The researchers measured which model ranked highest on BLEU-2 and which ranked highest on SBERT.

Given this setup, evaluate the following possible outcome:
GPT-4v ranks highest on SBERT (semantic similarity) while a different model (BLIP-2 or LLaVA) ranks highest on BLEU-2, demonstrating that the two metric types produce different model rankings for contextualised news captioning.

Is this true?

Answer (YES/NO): YES